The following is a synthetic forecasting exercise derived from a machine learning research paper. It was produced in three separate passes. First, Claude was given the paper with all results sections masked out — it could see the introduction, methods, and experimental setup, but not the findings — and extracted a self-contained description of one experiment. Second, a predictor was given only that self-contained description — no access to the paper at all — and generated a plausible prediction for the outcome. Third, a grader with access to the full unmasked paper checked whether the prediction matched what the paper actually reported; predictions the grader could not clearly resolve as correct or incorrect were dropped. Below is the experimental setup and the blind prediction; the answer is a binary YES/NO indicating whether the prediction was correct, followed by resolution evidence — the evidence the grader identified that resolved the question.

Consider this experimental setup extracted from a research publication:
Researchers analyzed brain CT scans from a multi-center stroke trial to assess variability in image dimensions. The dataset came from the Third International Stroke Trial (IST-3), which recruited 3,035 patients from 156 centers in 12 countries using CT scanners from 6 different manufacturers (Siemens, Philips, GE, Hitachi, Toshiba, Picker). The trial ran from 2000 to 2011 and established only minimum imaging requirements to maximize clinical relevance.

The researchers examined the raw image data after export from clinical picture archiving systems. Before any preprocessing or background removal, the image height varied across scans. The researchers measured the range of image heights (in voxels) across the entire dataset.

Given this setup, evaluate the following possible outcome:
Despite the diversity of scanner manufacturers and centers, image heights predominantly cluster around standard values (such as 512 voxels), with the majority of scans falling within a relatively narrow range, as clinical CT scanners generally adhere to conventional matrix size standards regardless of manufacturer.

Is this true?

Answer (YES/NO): NO